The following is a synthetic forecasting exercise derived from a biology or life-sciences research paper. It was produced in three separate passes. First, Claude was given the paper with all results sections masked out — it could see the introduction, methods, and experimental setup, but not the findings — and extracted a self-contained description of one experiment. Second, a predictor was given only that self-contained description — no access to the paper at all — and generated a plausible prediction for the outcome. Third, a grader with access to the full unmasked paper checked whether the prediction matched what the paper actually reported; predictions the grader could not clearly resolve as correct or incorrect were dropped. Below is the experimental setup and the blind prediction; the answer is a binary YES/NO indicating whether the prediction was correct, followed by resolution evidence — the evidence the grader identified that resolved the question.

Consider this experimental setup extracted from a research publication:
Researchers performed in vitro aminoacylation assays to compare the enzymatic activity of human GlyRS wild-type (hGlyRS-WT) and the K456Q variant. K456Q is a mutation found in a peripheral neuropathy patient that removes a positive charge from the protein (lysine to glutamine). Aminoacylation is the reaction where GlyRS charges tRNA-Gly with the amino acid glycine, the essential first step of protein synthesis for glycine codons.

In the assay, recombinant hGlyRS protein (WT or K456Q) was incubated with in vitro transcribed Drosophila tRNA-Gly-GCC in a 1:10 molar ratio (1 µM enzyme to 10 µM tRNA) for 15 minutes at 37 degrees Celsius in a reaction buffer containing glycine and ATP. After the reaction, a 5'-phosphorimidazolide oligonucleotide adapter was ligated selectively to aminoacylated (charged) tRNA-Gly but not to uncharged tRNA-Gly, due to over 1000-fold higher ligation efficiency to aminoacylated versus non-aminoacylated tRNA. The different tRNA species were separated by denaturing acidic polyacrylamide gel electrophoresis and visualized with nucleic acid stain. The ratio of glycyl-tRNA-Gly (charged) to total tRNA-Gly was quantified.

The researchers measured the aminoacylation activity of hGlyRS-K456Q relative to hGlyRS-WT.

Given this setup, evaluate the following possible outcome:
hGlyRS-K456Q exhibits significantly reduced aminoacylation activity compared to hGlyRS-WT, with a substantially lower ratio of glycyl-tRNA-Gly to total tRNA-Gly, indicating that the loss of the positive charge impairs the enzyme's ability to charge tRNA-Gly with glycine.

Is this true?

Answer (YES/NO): NO